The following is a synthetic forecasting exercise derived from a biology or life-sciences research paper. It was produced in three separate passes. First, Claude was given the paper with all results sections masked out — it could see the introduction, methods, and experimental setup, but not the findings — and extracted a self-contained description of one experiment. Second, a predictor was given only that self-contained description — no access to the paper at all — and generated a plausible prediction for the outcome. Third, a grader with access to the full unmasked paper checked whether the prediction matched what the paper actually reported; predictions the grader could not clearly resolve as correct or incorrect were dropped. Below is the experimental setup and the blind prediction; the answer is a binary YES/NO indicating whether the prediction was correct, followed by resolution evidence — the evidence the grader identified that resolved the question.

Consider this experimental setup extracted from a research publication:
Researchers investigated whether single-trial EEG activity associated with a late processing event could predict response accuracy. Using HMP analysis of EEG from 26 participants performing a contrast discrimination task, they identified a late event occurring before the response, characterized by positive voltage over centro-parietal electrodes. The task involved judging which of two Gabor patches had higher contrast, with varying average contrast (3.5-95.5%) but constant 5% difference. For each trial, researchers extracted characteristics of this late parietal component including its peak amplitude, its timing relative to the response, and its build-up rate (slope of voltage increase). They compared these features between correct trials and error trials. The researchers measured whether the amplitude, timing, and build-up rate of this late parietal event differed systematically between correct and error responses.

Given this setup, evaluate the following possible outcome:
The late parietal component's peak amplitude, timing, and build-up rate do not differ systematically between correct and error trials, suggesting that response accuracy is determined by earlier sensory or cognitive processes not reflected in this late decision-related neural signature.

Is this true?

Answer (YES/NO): NO